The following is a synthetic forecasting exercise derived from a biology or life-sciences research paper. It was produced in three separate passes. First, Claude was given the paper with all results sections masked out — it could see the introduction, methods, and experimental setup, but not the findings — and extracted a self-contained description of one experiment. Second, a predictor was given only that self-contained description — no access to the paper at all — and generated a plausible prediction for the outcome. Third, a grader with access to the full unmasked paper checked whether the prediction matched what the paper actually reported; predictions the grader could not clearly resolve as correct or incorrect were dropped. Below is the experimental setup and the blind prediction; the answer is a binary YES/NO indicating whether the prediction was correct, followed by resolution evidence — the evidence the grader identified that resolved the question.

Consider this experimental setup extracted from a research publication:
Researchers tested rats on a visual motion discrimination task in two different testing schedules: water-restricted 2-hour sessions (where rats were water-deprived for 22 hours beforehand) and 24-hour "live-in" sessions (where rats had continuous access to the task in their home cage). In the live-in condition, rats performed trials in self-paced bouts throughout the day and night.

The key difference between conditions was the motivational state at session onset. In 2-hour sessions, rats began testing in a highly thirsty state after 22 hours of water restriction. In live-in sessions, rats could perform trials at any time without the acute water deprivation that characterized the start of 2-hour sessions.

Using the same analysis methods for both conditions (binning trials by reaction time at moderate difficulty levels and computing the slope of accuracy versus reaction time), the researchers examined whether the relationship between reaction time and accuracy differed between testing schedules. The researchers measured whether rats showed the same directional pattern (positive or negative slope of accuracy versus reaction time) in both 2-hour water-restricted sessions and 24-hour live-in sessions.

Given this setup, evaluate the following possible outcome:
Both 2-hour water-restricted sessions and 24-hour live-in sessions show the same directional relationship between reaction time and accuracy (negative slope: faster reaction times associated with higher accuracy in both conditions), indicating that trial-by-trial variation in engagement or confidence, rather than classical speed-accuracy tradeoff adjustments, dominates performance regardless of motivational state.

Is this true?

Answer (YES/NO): NO